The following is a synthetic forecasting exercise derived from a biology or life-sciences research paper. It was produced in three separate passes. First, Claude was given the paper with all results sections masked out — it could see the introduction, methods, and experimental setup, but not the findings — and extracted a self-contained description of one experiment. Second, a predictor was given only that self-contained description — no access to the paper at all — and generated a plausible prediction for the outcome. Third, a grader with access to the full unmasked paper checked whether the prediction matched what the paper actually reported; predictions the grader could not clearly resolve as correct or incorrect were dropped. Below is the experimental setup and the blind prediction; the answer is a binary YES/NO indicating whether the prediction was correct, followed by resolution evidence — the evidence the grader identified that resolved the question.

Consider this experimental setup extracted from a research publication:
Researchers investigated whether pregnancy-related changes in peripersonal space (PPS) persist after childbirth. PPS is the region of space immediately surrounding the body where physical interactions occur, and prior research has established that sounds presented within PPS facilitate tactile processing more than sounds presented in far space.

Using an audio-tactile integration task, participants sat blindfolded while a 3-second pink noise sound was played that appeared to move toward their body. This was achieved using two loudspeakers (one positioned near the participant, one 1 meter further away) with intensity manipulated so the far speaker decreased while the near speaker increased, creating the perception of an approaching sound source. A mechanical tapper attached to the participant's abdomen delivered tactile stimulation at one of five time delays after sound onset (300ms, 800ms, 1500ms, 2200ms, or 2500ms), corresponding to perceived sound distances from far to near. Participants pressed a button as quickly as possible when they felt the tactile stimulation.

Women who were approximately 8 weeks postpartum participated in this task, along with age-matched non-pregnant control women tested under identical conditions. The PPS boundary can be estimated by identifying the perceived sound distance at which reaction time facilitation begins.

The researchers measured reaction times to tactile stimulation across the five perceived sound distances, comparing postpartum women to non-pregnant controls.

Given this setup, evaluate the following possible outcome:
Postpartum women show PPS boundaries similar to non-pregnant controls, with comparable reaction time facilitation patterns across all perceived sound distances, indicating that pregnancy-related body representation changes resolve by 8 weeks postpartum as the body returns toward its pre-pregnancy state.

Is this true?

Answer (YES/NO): YES